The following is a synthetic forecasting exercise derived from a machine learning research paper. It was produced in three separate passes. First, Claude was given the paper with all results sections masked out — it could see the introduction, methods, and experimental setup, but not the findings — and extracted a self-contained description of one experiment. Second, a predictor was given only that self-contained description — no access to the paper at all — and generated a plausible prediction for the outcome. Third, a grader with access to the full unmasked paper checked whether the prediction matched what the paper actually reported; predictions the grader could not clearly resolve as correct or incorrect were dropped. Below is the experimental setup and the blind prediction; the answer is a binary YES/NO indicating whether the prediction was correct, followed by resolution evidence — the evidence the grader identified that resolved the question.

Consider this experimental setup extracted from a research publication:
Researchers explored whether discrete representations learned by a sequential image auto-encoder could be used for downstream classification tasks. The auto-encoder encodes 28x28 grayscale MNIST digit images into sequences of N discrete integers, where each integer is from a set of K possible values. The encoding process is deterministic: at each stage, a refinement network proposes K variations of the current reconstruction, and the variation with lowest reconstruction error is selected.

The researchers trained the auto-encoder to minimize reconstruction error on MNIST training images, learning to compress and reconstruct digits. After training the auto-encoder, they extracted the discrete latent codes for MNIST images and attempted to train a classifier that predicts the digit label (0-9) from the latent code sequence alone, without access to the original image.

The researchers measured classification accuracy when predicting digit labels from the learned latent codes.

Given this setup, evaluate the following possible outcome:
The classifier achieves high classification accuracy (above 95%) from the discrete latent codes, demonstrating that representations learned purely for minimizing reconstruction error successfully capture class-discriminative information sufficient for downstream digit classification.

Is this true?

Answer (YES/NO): NO